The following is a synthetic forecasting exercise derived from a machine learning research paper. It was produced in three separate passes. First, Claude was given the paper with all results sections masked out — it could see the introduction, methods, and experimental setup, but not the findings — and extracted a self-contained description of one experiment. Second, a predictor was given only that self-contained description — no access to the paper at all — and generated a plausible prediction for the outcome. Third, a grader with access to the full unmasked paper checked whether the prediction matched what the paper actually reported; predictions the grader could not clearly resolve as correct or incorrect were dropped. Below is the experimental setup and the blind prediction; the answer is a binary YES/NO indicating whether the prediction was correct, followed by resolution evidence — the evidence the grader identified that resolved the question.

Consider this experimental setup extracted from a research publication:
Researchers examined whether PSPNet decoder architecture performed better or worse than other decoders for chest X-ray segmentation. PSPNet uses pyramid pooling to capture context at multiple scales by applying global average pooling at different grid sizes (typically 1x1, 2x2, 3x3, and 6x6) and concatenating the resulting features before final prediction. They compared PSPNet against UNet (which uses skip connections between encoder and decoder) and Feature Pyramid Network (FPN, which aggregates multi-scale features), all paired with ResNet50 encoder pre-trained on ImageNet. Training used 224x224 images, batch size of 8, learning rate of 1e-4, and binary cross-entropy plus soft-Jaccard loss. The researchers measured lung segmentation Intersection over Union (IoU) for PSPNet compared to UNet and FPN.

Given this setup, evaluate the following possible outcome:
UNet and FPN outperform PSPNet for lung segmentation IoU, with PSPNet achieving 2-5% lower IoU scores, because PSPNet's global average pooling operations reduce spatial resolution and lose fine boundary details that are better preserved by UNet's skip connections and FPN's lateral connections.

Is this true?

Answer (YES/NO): NO